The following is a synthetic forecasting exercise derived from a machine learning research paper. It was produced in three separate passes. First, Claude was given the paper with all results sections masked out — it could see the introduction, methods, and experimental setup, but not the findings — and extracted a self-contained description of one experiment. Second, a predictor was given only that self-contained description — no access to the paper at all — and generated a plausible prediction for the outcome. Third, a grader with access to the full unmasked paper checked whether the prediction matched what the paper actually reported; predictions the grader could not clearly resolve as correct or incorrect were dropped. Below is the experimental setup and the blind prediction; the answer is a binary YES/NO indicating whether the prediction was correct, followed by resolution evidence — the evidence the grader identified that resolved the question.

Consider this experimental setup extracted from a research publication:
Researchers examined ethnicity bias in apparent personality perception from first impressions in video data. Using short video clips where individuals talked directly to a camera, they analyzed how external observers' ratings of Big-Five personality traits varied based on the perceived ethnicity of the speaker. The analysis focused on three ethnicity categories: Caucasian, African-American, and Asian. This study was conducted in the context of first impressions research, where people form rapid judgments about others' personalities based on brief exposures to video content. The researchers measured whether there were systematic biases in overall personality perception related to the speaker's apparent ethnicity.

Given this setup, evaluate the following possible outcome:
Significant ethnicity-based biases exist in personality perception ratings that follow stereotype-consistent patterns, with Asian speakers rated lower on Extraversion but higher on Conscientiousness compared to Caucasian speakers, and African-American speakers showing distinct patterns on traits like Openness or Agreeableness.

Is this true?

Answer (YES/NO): NO